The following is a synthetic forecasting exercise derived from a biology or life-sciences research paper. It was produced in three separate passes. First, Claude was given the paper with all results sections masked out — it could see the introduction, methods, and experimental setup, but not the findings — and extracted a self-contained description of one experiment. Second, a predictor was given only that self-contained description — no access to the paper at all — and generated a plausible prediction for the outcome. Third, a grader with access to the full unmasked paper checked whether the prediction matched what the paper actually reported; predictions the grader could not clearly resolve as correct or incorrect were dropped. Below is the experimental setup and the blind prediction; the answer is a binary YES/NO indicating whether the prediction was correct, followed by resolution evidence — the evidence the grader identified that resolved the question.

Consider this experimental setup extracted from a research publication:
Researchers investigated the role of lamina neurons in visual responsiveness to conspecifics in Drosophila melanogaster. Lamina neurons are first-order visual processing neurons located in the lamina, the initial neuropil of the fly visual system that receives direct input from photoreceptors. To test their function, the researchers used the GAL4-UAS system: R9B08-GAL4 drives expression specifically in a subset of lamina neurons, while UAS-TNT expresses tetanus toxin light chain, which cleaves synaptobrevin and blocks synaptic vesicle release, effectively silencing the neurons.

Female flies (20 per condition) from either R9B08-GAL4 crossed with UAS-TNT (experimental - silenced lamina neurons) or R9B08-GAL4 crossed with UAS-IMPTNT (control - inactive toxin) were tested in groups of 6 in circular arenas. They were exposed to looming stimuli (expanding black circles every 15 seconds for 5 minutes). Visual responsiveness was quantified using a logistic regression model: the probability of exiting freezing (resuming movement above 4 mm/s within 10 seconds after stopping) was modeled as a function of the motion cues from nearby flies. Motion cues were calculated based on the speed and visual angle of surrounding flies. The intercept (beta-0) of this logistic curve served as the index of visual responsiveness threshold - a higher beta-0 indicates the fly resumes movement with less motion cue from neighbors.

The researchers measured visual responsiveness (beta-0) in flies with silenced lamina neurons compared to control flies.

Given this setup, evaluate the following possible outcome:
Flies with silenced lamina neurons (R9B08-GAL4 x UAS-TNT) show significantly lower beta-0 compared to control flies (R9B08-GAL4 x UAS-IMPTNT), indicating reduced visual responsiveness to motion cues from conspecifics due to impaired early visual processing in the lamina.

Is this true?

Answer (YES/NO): YES